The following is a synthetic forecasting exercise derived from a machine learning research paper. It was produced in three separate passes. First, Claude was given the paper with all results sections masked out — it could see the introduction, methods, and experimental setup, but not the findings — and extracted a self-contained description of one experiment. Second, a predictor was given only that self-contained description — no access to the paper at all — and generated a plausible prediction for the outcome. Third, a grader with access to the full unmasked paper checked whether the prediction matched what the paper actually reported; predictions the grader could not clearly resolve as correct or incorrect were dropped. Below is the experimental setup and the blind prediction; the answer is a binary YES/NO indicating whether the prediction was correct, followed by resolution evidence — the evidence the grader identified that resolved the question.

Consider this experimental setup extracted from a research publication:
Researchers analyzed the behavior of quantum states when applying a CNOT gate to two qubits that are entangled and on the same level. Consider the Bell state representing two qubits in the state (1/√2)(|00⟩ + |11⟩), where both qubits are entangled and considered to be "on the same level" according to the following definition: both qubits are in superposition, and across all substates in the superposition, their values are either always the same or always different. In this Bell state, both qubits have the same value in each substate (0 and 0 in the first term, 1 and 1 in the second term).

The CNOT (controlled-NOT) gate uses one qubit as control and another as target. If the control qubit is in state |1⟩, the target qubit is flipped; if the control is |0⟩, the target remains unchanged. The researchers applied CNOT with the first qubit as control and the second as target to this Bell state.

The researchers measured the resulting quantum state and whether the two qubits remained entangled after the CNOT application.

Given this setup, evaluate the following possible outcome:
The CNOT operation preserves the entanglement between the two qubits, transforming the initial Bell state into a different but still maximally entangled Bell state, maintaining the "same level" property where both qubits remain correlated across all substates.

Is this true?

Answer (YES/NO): NO